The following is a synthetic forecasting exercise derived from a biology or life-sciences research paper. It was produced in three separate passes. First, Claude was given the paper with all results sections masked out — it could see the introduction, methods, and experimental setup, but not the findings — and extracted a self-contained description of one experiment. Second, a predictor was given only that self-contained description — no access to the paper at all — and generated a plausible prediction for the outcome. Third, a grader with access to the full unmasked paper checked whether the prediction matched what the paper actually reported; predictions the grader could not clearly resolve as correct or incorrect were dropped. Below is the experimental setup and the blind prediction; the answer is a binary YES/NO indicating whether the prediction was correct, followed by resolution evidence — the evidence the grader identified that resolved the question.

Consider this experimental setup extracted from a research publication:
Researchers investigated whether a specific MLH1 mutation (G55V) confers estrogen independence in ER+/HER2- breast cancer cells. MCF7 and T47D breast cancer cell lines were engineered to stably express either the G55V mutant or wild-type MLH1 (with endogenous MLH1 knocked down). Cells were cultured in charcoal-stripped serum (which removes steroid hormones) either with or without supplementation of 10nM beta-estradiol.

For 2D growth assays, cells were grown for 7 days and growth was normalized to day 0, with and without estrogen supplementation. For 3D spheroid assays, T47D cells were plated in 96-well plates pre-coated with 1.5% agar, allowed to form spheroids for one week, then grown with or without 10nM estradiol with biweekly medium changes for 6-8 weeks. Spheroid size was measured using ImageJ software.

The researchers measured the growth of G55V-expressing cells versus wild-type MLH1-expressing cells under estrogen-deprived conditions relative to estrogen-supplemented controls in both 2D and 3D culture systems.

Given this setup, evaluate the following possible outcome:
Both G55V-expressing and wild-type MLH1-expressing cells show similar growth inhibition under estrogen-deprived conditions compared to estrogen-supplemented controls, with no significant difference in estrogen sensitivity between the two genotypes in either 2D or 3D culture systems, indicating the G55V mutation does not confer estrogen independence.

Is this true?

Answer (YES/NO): NO